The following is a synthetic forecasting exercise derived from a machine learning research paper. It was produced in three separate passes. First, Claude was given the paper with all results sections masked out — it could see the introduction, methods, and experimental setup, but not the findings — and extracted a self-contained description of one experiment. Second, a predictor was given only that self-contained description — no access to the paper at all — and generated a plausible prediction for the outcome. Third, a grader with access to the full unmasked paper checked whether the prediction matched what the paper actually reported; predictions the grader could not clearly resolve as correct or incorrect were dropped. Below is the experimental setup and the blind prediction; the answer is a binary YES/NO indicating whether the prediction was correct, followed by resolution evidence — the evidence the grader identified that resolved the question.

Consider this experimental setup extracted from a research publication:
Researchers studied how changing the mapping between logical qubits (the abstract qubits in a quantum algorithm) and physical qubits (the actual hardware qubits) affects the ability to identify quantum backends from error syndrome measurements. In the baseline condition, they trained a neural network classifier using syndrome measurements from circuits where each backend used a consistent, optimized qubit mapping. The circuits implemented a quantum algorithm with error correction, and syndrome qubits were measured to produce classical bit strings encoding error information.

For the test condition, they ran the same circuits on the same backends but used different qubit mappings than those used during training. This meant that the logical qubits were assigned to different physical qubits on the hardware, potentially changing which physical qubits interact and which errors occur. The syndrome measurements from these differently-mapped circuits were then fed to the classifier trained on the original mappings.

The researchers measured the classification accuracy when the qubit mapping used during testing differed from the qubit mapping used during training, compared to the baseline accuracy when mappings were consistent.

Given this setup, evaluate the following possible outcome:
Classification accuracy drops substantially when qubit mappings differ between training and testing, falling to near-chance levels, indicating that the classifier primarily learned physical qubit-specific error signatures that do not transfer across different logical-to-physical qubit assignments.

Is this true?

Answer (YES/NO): NO